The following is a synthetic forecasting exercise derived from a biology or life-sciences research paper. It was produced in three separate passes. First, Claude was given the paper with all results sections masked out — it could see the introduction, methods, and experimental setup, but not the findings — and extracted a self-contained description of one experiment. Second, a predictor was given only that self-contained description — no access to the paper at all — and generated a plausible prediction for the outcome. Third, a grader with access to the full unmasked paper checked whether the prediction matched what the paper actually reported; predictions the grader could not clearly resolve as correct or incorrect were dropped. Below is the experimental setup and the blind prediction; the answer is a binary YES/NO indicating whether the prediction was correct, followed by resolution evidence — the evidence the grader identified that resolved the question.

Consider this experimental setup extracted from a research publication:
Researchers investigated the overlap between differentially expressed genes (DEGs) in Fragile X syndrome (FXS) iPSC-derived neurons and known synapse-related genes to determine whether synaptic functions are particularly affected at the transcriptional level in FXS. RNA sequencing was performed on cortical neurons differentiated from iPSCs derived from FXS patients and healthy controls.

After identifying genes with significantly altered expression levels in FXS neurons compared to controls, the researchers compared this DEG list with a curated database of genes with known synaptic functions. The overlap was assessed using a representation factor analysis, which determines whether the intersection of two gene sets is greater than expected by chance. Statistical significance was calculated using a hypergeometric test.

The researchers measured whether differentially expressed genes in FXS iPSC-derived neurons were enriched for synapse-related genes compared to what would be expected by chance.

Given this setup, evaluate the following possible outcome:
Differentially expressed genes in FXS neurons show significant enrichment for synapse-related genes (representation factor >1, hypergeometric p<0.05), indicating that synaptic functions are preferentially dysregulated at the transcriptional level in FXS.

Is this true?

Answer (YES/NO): YES